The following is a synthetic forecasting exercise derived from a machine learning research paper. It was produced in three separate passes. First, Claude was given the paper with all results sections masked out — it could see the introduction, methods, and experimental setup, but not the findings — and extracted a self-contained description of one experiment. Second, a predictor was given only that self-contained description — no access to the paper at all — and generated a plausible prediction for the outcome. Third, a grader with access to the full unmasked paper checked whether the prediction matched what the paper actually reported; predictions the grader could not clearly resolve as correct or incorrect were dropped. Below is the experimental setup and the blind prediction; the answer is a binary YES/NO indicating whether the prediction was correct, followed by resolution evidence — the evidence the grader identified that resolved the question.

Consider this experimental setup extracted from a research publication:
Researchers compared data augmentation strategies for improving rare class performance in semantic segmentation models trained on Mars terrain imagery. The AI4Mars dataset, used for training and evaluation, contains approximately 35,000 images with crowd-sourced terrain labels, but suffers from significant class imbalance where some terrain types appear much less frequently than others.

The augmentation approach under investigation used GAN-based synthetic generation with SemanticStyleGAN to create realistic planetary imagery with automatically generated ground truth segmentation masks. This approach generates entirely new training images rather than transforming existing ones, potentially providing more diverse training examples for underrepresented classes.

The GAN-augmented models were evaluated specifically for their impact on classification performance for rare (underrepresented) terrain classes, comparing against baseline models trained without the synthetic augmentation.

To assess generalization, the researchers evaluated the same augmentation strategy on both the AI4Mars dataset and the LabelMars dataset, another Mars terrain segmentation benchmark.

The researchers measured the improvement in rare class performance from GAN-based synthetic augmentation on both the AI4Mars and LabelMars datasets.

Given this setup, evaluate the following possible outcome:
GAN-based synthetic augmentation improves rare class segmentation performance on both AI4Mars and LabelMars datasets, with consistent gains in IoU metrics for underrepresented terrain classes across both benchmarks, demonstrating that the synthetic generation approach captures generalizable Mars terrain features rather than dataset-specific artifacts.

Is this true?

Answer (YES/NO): NO